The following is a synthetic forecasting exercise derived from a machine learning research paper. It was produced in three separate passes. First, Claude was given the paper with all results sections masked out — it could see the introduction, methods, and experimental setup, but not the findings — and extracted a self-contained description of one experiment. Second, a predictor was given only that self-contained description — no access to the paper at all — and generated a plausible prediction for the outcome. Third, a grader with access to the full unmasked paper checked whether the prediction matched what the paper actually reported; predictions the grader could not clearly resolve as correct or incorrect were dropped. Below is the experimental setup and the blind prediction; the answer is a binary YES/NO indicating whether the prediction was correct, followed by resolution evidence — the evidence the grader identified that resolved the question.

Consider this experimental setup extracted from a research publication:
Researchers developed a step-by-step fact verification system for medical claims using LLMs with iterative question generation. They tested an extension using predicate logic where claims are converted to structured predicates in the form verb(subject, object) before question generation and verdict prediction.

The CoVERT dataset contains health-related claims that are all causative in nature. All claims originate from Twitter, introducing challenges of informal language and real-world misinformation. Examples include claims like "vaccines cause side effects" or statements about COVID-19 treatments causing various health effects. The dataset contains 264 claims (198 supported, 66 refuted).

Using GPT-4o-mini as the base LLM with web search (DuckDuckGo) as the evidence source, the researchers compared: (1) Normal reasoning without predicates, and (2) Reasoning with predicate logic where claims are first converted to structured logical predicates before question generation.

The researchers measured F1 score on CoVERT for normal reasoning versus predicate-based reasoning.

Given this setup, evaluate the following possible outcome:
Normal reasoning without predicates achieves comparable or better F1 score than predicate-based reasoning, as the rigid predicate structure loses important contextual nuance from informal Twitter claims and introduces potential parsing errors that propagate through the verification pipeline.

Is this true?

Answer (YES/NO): YES